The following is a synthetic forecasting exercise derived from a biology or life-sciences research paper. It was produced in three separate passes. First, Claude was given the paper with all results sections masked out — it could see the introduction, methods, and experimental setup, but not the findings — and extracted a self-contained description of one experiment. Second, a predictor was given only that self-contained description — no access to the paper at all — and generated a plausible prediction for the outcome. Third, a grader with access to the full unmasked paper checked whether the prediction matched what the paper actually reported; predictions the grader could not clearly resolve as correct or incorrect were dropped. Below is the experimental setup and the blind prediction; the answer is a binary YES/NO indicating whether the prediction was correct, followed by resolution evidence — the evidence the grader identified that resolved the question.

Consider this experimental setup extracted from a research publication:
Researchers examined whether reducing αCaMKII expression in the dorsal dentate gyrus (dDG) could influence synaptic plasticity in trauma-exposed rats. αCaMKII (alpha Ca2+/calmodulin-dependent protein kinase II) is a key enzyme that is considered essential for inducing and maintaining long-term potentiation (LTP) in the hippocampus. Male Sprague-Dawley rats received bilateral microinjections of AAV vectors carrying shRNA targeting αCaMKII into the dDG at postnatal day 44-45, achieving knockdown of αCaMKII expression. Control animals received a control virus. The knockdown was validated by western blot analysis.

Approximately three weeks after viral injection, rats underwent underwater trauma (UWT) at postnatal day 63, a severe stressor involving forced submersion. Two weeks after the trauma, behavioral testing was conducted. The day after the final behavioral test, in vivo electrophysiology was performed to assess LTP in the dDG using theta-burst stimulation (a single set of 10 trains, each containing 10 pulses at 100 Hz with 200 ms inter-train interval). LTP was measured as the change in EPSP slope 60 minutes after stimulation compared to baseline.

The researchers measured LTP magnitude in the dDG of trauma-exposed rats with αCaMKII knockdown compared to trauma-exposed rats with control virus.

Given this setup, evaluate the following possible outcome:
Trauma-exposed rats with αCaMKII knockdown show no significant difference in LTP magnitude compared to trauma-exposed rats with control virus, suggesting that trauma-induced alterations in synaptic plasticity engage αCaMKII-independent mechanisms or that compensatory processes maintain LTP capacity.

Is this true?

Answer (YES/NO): NO